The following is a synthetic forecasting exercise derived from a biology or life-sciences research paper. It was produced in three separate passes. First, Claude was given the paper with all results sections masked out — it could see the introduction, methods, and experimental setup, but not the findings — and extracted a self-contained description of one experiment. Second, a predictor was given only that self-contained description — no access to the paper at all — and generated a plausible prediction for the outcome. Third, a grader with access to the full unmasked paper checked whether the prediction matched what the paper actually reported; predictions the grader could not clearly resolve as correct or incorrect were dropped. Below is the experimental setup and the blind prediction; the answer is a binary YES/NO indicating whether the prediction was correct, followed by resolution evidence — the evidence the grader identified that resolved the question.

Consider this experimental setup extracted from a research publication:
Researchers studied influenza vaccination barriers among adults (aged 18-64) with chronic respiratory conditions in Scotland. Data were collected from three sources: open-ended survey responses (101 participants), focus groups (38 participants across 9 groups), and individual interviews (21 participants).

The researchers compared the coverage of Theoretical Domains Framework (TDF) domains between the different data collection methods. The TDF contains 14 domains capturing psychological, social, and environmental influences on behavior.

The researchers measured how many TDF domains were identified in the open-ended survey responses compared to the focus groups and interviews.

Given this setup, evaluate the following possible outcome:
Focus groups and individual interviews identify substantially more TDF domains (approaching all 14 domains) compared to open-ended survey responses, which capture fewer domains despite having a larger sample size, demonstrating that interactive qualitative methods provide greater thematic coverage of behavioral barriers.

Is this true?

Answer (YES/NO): YES